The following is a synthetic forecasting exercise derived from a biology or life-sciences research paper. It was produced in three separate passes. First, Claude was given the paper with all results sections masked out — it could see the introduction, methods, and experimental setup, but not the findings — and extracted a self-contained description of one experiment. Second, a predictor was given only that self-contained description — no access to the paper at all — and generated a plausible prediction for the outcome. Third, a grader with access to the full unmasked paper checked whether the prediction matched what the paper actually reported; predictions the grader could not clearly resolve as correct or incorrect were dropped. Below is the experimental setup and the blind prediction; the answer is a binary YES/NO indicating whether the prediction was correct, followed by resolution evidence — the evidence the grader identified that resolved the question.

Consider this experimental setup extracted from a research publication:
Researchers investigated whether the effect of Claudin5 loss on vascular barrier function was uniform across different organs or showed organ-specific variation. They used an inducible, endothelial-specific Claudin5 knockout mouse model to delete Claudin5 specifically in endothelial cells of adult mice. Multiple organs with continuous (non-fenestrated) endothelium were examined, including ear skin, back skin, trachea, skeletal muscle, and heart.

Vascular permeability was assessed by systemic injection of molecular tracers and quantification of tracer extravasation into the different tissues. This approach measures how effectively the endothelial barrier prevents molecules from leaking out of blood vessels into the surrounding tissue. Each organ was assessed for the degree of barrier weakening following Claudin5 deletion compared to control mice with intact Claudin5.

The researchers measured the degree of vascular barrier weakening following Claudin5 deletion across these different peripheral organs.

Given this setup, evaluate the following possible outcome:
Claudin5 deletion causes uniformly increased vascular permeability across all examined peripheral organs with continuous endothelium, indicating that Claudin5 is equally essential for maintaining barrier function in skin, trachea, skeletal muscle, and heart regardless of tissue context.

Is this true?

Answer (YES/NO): NO